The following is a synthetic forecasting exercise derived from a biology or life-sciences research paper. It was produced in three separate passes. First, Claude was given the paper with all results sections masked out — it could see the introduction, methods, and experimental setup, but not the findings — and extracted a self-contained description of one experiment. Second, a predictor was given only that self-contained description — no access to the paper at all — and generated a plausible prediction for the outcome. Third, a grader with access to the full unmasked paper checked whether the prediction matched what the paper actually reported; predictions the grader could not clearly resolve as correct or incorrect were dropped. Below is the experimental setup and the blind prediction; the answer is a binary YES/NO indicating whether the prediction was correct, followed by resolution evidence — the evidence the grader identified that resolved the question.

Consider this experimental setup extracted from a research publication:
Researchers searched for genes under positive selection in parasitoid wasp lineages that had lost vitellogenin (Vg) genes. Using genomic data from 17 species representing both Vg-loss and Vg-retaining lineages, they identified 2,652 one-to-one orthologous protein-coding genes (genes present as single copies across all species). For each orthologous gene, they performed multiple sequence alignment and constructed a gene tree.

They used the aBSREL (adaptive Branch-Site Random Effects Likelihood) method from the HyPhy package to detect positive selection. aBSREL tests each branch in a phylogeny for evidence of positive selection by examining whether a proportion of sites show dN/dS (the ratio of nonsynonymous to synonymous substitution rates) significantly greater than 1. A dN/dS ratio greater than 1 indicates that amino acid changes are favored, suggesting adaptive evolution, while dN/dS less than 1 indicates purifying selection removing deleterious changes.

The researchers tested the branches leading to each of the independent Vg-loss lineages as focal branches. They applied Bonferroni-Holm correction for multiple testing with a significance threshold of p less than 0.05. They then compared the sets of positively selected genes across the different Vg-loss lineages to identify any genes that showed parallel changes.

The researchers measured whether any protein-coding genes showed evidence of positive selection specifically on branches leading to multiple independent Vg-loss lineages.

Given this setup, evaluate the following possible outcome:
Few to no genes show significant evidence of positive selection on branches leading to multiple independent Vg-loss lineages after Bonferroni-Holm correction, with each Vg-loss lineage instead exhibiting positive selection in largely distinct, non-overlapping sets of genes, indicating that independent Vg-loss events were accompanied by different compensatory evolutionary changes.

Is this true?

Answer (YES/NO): NO